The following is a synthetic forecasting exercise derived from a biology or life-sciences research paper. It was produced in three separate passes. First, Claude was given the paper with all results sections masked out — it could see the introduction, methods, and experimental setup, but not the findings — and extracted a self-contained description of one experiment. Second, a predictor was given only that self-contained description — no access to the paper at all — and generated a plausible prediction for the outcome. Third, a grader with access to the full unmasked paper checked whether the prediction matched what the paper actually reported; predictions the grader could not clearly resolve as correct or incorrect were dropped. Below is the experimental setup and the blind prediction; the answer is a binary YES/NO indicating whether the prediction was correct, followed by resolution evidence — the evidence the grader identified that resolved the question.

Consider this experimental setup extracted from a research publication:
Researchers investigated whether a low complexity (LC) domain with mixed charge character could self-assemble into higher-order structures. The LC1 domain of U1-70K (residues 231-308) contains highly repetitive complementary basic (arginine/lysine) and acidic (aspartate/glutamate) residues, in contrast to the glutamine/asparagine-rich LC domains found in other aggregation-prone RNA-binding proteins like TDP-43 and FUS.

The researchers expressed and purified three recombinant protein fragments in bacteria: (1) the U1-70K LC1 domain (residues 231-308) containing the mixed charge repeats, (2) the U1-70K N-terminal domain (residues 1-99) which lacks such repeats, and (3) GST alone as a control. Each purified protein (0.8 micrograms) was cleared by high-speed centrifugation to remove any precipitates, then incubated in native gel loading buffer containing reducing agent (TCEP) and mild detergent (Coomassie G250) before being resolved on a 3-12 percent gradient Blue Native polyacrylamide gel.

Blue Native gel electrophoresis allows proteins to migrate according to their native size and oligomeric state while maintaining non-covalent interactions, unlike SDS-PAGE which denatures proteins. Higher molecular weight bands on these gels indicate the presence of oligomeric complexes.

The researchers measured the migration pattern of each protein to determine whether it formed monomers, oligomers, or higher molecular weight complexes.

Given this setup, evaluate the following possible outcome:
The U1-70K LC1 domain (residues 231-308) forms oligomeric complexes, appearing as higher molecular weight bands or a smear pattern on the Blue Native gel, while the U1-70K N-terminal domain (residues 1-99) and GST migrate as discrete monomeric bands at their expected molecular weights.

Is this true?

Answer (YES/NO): NO